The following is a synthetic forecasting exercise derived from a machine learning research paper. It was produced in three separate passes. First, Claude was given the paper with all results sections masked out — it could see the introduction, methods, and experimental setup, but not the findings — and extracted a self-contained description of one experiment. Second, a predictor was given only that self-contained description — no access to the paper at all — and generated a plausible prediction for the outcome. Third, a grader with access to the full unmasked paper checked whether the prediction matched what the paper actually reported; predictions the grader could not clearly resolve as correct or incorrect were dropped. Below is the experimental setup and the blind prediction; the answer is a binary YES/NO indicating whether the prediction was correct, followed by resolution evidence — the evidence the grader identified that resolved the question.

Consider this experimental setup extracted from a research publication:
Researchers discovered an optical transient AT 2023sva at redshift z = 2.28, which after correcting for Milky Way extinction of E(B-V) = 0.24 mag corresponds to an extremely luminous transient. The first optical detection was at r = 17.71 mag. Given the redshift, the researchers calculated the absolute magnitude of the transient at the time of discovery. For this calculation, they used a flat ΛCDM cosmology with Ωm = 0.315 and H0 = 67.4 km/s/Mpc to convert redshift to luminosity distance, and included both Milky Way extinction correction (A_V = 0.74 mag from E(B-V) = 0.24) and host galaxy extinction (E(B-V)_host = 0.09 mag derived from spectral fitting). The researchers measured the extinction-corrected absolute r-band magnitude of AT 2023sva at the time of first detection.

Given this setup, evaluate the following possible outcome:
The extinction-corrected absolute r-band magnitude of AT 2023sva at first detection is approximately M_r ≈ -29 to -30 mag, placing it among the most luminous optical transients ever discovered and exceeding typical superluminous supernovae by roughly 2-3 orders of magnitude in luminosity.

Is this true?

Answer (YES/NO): YES